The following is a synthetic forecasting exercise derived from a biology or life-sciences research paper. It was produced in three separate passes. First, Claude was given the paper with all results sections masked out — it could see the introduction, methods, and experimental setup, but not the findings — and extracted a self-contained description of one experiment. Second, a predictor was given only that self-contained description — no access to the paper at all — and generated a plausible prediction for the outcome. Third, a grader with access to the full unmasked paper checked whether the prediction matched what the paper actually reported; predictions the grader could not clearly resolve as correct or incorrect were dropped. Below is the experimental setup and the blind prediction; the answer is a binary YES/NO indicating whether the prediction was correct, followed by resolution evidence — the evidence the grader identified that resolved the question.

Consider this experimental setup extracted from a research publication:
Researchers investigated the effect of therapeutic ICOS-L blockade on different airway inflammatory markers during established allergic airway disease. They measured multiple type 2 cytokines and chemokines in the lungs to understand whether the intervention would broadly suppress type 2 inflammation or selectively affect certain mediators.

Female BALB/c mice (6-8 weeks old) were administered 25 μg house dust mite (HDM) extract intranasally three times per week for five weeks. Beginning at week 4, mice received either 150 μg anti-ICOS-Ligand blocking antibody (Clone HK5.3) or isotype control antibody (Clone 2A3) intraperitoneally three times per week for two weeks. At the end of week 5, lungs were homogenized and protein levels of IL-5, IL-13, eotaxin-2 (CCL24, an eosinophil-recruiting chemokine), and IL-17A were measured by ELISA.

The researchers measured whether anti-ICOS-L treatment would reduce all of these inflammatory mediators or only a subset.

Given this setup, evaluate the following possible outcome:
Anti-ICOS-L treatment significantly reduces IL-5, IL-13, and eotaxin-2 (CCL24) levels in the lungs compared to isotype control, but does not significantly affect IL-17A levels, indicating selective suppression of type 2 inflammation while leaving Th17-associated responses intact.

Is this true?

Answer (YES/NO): NO